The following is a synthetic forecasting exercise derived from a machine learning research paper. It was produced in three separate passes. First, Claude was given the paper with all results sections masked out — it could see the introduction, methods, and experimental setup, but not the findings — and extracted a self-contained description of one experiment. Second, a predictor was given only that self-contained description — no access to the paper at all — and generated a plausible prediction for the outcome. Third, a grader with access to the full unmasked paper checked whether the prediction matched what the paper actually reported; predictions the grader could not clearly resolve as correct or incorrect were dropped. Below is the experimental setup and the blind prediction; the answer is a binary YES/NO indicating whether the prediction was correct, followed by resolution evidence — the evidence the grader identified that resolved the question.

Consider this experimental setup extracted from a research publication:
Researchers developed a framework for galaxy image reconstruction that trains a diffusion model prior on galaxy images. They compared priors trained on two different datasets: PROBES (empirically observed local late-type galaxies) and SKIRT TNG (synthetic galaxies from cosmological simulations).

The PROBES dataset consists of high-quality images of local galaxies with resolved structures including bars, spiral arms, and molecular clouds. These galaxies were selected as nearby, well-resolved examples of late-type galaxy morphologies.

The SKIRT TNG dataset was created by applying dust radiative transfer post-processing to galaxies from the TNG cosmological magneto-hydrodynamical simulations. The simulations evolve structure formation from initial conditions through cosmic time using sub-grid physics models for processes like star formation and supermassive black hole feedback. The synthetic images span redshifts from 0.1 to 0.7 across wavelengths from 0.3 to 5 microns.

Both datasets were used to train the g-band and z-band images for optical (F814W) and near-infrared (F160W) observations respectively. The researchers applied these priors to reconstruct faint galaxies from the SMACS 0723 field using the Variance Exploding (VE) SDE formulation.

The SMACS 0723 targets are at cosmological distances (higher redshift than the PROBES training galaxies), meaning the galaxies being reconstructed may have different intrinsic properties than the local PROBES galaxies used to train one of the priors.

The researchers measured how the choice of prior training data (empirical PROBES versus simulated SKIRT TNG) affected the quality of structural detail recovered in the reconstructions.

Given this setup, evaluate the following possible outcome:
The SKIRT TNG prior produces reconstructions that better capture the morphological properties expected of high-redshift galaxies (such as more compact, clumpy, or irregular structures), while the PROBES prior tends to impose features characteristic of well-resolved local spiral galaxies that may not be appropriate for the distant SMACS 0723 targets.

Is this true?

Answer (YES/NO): NO